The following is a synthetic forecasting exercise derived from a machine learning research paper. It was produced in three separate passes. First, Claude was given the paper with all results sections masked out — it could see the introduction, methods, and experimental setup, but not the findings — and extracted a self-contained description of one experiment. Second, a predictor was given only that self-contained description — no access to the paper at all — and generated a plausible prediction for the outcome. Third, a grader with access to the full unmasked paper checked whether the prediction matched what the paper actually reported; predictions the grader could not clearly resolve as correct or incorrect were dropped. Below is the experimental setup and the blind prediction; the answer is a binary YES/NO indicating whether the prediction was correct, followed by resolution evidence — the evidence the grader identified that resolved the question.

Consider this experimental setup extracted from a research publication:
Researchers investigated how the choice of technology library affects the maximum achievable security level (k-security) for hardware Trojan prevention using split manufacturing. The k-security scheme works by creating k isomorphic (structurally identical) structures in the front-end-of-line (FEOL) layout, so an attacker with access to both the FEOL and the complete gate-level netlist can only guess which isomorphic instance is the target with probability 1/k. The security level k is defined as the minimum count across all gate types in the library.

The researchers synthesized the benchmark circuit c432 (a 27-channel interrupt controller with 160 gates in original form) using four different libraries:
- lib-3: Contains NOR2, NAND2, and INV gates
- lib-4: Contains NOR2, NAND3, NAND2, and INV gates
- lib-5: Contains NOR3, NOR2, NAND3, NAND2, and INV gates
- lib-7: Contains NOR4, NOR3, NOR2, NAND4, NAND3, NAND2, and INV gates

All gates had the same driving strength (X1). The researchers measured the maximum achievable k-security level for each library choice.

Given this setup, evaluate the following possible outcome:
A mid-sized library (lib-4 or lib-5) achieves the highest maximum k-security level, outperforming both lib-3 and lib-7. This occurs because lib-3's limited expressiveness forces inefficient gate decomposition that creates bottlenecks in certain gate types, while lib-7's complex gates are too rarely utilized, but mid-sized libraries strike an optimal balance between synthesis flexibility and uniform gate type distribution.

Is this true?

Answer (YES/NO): NO